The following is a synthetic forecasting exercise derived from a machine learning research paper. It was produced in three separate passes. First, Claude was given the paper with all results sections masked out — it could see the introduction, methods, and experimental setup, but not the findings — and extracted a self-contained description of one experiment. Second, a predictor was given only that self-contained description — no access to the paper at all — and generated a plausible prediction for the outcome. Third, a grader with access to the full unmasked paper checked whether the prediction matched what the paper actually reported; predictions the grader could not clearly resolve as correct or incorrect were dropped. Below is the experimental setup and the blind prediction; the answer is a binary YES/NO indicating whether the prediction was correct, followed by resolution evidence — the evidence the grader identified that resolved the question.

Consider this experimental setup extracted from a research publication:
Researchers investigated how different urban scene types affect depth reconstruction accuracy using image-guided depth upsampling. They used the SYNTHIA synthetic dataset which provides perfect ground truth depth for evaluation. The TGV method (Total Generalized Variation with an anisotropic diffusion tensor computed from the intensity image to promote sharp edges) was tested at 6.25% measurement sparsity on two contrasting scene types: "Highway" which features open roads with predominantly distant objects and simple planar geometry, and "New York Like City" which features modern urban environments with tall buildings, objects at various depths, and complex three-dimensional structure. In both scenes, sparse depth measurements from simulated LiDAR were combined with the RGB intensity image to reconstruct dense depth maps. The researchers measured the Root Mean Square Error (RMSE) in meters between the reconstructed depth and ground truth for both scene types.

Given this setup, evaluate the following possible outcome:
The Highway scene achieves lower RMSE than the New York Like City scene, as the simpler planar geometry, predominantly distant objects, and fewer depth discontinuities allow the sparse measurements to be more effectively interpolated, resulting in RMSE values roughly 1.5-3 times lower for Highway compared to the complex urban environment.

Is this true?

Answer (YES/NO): NO